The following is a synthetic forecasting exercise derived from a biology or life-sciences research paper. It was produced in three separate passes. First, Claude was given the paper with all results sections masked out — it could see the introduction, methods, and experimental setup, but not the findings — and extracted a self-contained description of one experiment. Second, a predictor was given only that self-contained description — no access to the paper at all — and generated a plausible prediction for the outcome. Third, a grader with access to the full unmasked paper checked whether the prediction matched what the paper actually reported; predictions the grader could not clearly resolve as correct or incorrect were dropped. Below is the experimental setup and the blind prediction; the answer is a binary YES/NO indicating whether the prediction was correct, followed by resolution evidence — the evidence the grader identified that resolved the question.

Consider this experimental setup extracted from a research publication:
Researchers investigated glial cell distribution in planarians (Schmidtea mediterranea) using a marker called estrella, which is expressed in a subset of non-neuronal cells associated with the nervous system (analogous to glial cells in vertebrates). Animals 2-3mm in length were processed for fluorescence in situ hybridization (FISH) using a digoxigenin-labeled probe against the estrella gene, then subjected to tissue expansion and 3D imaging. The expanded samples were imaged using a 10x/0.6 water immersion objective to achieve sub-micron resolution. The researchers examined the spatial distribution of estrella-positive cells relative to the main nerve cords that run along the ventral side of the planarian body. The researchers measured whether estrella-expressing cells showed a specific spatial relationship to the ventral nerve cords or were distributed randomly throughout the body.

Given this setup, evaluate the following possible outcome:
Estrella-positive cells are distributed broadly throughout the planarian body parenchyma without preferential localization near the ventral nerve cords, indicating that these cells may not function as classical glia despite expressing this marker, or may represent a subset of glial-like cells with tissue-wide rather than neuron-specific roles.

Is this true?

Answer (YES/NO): NO